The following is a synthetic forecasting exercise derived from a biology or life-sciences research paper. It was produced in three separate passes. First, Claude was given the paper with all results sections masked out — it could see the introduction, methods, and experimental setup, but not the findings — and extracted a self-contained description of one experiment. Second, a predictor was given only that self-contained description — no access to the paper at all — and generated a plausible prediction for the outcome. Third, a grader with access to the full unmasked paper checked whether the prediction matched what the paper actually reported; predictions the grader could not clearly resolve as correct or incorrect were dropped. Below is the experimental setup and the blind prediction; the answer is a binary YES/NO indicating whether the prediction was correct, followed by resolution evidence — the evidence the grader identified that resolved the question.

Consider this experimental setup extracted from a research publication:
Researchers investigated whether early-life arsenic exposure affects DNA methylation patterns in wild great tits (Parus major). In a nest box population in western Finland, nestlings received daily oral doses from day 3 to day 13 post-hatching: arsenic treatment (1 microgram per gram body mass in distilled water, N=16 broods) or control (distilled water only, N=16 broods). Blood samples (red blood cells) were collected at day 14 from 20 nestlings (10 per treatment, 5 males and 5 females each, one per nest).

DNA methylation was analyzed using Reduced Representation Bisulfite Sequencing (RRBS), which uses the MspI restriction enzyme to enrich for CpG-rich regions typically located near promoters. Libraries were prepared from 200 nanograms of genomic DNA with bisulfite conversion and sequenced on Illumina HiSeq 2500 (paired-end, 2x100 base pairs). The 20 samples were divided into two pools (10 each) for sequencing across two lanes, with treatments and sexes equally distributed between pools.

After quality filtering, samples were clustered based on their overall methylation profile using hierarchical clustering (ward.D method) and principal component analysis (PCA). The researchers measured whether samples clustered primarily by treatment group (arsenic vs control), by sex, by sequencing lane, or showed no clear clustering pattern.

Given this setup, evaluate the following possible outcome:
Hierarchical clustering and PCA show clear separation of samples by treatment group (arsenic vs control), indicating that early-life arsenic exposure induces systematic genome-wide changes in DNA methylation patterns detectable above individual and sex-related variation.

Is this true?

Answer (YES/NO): NO